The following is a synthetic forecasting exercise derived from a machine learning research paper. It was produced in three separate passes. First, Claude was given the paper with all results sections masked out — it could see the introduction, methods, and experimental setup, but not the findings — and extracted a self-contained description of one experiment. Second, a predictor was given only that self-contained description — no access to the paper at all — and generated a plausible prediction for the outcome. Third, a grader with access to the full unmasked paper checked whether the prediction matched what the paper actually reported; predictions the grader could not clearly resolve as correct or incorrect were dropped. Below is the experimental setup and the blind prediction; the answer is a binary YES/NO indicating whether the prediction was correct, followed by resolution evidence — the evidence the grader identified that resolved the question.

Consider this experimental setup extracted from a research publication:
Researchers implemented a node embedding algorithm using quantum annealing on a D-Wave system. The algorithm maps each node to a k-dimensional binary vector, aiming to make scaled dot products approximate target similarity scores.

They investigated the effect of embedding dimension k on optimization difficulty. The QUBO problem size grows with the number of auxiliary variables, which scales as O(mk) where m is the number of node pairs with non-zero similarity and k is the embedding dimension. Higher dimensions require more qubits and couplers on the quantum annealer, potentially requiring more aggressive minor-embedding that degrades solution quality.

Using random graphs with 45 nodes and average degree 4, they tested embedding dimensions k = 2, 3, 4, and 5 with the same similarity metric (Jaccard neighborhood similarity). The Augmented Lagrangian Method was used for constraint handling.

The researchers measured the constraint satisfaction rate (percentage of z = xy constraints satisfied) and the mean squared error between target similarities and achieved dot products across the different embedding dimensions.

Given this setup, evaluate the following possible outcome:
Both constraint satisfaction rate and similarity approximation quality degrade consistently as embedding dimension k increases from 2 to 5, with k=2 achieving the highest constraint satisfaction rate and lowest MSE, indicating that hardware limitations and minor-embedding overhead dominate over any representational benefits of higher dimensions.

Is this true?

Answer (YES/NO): NO